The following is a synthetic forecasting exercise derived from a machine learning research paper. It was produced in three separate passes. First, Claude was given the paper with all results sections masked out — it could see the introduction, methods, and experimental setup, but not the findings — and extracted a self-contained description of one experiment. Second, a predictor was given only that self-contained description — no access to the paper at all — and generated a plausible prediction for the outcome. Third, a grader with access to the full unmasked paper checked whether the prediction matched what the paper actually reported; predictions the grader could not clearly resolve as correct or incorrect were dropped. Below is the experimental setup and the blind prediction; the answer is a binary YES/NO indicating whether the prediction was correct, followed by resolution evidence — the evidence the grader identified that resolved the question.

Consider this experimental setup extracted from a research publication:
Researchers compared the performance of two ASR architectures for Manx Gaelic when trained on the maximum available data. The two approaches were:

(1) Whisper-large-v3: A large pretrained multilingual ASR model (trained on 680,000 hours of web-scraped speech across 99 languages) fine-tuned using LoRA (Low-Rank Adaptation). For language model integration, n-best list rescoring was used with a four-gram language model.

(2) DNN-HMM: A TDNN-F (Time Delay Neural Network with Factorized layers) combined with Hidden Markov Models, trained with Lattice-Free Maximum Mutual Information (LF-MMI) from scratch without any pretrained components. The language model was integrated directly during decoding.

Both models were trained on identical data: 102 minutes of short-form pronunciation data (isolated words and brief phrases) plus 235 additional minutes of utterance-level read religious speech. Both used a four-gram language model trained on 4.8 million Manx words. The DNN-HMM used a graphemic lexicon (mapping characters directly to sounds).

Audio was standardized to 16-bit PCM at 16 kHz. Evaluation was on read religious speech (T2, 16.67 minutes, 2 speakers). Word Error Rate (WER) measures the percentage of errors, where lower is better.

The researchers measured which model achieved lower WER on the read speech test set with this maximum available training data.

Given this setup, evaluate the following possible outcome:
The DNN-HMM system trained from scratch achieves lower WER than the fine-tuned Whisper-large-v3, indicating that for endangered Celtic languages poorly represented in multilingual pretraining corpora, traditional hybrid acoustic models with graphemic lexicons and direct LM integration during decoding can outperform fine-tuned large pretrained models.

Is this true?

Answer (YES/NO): YES